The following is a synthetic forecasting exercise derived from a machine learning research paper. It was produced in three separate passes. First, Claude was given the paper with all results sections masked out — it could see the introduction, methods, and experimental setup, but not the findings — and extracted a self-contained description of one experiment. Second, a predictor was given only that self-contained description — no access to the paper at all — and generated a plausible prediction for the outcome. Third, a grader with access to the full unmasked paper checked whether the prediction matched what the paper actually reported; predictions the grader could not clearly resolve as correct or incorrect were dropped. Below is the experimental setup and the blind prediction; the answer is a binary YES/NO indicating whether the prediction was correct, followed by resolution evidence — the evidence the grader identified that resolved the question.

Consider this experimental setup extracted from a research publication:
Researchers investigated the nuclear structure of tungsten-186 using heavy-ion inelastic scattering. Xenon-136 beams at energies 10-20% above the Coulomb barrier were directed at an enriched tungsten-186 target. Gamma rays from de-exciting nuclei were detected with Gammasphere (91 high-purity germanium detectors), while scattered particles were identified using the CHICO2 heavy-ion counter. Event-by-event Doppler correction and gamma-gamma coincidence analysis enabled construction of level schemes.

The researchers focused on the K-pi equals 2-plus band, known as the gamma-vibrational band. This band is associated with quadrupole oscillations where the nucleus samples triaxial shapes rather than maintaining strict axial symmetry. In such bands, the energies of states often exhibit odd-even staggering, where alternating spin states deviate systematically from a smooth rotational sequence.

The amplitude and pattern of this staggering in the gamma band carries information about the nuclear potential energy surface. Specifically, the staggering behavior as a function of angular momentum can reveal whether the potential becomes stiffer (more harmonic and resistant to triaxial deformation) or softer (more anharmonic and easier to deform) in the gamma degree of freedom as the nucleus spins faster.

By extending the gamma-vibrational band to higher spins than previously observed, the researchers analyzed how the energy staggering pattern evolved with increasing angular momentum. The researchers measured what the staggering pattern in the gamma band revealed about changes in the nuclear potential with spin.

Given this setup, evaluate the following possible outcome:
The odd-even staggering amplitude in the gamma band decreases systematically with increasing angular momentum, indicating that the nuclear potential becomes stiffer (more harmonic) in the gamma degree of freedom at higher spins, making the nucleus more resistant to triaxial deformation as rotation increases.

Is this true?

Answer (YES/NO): NO